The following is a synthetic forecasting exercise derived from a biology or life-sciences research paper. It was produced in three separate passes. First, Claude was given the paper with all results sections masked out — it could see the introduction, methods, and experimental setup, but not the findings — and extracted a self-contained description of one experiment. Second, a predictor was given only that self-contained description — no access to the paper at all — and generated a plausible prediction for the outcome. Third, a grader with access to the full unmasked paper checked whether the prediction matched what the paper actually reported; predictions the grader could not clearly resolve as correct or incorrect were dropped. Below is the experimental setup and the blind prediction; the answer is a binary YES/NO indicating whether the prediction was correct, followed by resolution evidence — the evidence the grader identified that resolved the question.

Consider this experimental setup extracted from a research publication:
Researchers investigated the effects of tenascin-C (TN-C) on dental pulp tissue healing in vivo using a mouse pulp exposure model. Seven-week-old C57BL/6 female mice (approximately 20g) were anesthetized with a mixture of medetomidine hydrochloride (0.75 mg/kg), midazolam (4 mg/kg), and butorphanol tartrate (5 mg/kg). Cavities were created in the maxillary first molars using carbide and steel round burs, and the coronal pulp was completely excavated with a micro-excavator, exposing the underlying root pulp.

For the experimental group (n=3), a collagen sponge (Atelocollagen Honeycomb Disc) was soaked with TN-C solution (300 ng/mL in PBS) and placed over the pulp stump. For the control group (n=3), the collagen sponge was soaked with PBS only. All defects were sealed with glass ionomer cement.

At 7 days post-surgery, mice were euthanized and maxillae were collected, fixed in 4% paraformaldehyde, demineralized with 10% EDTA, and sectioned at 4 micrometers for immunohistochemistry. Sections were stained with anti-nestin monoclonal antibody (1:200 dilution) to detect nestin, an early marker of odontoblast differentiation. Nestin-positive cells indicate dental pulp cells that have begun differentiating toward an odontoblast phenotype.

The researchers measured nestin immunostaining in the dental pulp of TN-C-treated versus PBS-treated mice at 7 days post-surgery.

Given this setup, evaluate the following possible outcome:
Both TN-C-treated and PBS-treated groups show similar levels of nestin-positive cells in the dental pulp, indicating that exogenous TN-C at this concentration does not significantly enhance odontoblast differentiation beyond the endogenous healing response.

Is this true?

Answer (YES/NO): NO